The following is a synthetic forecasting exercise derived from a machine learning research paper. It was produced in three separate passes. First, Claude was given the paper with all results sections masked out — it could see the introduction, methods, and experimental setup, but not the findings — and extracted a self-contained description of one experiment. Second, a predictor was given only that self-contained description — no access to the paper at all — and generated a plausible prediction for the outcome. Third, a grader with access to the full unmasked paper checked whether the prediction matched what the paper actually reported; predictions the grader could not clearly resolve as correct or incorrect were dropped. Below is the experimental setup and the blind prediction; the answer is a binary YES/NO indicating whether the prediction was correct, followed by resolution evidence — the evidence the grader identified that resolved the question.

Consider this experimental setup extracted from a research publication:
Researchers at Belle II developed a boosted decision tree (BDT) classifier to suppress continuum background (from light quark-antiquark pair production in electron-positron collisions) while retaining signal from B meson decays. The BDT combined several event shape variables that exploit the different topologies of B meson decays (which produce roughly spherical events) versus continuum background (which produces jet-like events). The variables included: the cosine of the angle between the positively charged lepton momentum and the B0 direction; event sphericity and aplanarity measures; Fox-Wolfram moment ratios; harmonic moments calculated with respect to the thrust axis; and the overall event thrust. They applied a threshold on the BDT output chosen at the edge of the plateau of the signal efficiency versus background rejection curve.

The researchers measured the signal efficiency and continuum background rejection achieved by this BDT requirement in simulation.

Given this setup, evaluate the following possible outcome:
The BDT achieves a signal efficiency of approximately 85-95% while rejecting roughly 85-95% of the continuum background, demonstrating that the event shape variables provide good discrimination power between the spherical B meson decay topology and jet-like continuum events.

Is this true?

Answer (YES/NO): NO